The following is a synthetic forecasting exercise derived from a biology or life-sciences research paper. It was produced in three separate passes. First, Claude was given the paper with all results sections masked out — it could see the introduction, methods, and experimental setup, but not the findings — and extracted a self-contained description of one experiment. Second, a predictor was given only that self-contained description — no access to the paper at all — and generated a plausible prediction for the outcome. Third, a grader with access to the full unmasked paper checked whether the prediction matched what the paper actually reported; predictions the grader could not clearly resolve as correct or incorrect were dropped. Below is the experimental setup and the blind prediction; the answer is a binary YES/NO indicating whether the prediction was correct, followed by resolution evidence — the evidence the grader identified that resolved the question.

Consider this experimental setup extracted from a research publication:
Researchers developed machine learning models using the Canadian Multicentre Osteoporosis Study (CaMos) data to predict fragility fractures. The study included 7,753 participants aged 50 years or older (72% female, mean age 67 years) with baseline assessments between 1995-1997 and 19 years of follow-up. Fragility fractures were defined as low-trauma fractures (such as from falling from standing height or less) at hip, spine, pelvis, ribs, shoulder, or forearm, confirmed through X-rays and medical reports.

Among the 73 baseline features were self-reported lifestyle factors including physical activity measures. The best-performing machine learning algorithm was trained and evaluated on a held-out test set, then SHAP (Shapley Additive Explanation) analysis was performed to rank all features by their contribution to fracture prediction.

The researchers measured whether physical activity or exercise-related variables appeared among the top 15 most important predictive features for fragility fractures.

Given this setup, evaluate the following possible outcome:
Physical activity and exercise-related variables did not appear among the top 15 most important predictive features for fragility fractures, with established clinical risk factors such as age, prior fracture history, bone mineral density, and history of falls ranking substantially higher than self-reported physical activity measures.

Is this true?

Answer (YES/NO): NO